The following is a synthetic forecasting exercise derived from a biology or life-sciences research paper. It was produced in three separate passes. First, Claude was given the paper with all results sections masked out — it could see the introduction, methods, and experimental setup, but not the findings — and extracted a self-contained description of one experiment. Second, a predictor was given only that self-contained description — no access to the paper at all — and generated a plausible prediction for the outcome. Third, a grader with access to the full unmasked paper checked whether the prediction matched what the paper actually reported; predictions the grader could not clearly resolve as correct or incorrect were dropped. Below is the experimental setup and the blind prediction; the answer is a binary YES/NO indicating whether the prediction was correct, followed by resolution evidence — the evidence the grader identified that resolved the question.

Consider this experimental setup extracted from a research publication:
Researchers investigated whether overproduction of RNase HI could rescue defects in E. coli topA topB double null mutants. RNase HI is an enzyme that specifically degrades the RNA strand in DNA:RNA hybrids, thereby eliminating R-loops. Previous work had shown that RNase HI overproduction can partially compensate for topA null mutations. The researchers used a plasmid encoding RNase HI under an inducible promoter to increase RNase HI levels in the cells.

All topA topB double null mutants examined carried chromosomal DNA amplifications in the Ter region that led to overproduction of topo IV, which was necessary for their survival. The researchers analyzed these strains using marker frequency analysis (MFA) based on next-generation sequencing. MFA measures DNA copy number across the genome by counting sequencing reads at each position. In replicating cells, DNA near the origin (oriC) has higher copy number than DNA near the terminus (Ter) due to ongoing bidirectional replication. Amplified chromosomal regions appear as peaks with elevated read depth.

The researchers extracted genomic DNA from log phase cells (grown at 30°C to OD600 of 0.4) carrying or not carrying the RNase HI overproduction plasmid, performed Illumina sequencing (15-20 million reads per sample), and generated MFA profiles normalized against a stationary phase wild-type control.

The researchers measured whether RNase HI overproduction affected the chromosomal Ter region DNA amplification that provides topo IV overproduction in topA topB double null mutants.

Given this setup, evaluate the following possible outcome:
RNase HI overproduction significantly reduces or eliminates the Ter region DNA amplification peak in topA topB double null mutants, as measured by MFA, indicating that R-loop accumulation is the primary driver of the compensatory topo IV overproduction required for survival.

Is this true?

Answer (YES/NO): NO